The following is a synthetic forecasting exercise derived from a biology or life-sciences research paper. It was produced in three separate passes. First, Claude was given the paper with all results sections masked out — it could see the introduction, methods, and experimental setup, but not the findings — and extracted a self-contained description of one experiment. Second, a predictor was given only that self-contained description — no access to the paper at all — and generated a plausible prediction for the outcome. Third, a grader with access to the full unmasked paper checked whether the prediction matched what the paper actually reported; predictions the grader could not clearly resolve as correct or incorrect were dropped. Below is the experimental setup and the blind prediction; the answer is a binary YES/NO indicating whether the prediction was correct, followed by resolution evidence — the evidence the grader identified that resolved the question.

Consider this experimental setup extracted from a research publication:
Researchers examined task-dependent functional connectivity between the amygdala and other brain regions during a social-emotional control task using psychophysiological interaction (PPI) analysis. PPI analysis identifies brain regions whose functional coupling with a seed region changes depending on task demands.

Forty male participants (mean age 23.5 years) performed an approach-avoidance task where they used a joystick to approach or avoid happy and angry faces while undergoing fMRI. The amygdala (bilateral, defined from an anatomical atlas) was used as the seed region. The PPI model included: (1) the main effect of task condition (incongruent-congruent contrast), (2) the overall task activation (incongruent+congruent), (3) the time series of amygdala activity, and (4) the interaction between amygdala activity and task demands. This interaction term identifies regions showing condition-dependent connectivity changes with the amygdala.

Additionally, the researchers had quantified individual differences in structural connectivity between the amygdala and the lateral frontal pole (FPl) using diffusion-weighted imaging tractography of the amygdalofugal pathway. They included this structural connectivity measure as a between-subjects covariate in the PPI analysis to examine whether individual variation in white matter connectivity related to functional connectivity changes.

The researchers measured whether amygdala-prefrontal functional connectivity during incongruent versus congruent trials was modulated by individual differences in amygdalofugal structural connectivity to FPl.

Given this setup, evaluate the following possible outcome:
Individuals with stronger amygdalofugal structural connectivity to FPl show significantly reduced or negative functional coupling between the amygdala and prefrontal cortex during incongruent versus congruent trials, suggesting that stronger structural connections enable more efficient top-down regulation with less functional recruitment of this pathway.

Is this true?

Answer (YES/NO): YES